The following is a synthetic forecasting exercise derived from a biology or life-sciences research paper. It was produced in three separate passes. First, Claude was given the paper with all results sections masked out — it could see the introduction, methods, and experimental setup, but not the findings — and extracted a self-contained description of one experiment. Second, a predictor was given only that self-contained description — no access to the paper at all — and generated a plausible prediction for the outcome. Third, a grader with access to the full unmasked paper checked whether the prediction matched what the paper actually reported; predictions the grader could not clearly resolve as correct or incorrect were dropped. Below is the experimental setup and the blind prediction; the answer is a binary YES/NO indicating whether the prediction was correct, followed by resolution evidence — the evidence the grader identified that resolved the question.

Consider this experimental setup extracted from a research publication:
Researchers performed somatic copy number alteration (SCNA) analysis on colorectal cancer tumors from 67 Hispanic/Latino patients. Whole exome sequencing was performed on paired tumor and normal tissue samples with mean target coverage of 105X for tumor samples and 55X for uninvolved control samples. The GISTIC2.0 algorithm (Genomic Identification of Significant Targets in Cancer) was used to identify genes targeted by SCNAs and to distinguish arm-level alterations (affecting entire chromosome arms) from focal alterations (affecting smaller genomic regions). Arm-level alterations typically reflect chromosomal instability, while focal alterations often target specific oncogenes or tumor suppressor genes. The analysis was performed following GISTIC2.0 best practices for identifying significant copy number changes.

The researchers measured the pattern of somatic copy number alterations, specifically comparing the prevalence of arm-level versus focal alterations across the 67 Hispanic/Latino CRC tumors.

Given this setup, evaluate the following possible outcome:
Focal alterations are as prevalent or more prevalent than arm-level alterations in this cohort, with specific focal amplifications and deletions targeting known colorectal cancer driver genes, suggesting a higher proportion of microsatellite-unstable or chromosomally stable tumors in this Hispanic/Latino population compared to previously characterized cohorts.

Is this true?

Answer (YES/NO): NO